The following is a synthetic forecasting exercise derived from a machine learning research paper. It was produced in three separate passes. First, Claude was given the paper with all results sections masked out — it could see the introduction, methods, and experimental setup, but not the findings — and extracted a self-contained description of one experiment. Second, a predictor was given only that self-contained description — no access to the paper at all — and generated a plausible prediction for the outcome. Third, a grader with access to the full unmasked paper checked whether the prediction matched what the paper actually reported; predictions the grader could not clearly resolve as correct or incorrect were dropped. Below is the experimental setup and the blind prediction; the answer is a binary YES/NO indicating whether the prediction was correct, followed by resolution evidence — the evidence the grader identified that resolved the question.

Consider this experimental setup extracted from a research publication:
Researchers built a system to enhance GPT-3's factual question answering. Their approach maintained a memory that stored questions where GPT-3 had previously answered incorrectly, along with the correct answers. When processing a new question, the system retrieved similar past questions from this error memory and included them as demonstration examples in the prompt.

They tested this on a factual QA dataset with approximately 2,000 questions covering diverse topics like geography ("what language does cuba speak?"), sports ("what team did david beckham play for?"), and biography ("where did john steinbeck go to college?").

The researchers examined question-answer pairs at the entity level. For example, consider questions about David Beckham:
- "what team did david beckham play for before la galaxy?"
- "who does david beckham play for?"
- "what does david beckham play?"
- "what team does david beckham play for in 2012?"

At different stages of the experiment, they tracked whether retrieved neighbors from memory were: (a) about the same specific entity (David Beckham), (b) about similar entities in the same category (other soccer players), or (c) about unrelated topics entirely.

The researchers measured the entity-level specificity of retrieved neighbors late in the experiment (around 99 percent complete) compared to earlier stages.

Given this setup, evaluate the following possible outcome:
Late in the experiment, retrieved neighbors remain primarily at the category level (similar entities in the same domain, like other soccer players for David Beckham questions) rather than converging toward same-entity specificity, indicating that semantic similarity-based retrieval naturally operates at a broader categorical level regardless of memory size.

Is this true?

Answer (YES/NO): NO